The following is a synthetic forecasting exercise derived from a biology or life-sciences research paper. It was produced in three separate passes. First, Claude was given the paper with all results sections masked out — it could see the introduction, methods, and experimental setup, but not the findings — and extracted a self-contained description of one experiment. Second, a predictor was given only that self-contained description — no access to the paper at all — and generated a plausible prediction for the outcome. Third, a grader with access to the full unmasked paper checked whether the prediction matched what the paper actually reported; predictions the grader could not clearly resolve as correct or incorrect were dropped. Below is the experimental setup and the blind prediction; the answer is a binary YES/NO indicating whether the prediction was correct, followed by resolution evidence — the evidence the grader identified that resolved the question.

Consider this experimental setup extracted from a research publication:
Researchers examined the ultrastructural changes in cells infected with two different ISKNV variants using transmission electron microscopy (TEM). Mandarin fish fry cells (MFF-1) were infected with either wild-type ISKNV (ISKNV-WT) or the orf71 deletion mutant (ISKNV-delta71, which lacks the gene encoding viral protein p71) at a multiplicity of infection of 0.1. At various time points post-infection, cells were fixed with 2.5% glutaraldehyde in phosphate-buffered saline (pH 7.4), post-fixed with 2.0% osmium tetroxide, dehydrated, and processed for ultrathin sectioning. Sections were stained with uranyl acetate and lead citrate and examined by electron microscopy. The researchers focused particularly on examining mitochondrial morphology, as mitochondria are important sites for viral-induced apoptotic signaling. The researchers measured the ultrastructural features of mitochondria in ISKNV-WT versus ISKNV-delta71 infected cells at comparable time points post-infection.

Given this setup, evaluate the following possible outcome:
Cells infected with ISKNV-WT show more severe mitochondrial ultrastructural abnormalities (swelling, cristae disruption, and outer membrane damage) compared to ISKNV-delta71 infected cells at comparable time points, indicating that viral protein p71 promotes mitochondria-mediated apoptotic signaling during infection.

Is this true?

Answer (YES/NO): YES